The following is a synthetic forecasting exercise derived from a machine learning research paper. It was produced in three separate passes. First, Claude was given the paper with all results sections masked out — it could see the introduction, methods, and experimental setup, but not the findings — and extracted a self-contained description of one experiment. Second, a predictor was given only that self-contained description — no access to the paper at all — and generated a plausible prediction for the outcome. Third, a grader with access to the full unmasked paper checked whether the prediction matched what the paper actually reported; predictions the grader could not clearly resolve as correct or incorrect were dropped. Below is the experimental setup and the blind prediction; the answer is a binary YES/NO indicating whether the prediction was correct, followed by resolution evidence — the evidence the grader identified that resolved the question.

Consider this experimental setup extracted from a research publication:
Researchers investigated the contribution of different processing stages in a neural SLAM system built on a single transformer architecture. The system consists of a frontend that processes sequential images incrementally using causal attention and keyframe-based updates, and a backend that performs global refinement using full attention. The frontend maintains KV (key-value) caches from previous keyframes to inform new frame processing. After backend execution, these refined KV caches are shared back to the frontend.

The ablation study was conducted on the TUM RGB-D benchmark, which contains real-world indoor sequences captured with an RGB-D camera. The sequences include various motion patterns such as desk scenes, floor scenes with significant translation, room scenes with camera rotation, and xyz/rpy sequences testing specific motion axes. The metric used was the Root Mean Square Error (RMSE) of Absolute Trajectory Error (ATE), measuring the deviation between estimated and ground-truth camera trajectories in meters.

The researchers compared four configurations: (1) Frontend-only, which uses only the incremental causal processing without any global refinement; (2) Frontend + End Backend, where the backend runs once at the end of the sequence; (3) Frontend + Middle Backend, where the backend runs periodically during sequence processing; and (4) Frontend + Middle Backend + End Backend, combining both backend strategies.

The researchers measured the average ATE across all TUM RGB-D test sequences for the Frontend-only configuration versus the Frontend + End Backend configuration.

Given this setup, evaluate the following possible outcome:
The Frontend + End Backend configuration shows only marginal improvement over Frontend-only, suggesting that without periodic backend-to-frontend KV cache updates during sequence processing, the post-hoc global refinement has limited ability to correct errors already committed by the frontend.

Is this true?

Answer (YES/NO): NO